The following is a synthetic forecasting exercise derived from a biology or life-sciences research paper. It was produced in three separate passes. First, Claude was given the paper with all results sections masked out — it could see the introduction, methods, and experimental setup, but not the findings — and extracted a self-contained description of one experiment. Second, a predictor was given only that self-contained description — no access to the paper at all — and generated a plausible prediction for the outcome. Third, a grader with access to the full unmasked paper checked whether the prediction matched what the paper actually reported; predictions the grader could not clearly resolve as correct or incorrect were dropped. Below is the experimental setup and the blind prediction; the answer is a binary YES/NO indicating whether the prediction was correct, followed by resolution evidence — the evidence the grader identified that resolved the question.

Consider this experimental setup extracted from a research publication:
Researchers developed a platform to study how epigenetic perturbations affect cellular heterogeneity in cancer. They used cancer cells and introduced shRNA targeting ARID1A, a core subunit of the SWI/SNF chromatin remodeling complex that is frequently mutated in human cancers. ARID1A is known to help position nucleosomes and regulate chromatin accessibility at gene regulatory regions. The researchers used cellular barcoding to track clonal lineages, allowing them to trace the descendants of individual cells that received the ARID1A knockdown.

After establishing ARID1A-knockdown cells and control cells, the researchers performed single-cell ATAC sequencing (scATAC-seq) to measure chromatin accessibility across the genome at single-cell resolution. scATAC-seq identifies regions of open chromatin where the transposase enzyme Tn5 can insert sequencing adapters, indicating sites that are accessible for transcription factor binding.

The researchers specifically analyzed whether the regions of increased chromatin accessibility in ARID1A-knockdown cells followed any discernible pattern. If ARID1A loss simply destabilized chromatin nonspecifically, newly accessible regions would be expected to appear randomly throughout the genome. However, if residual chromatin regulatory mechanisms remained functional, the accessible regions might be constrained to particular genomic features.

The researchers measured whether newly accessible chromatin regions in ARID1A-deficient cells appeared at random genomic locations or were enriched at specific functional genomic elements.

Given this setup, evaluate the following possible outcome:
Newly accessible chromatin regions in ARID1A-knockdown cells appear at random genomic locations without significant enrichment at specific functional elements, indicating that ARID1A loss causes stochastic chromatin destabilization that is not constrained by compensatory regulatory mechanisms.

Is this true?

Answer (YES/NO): NO